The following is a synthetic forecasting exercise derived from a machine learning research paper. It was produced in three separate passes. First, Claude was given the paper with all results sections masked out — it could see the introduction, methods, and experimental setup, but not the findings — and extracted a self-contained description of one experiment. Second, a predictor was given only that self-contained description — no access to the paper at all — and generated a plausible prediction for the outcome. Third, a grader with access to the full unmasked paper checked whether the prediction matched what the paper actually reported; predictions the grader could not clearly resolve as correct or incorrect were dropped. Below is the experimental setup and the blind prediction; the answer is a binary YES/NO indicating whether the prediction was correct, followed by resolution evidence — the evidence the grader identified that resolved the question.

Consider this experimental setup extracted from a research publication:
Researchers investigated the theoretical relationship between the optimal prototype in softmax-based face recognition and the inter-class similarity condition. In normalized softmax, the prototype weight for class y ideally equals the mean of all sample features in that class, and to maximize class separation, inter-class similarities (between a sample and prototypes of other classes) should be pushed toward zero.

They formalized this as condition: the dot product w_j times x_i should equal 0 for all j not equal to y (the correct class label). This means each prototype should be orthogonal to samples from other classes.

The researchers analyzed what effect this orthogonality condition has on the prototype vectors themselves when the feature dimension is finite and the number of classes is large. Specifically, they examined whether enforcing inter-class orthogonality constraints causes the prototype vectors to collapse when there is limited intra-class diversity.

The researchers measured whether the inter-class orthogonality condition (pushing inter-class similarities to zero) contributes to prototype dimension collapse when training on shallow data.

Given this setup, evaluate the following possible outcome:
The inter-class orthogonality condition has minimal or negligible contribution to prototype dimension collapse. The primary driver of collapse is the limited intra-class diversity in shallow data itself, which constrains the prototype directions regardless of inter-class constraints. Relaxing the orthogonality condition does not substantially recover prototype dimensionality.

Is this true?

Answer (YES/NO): NO